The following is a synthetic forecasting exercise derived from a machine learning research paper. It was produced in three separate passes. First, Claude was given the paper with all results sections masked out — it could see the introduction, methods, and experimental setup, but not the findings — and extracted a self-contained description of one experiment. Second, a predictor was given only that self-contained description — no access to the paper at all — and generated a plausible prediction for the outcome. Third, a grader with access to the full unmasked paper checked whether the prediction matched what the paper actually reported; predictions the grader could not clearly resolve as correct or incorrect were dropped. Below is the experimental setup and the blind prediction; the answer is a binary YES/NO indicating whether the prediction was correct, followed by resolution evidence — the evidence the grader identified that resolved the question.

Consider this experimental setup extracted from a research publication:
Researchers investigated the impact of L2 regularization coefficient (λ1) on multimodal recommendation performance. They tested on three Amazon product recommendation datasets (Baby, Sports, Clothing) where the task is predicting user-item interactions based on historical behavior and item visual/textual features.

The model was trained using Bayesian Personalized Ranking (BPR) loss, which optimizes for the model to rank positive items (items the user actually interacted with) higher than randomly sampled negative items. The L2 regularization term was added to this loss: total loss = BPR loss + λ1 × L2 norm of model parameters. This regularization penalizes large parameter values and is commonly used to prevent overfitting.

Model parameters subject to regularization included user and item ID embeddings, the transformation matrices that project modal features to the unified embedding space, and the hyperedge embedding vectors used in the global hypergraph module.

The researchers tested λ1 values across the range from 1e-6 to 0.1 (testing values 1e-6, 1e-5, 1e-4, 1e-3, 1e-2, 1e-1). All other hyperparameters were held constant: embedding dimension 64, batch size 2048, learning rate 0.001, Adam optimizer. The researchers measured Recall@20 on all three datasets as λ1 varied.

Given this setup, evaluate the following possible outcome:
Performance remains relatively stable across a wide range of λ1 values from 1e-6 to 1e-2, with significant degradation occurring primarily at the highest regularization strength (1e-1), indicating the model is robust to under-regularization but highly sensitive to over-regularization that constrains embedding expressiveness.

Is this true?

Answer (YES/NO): NO